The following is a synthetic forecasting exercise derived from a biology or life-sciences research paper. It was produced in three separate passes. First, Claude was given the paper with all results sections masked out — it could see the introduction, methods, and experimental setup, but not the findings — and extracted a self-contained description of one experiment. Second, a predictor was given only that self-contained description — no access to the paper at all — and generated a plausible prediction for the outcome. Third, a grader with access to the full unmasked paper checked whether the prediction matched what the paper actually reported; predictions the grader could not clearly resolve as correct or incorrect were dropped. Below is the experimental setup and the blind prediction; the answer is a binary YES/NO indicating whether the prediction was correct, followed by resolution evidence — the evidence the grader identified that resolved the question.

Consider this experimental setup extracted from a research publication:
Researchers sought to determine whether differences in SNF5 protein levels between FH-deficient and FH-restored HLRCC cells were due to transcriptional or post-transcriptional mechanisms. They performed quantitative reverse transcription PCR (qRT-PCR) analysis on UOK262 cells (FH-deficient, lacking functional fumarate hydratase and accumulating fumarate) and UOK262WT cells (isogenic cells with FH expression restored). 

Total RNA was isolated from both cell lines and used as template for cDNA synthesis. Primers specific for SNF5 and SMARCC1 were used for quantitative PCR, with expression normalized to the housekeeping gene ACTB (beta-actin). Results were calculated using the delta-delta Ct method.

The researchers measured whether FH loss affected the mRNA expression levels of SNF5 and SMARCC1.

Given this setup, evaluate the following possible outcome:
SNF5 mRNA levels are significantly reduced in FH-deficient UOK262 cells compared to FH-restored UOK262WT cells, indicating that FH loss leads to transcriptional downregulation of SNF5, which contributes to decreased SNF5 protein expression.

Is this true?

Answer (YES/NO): NO